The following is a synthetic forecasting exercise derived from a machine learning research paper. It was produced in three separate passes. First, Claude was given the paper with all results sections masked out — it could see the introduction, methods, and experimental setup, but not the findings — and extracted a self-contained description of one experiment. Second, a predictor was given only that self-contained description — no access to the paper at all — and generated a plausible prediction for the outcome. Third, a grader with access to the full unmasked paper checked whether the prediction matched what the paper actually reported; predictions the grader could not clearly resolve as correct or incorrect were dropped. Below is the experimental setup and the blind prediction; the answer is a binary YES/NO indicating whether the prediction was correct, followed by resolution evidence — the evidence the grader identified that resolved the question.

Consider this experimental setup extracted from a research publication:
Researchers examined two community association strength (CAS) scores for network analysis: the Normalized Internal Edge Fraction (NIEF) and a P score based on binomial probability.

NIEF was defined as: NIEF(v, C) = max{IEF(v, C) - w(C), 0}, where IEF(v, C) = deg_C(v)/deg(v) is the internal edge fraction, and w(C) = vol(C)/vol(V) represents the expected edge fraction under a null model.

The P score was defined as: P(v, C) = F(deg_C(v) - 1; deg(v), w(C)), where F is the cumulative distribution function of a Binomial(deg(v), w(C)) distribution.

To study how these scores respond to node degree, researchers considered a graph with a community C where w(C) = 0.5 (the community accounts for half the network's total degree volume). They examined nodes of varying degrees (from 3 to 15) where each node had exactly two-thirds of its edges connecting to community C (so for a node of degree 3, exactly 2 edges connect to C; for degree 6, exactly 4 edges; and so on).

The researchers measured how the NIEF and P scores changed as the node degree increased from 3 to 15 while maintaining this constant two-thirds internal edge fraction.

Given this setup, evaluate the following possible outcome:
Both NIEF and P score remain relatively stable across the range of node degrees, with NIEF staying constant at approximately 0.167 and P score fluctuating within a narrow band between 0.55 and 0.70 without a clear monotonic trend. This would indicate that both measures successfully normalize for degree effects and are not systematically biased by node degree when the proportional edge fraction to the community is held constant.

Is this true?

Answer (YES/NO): NO